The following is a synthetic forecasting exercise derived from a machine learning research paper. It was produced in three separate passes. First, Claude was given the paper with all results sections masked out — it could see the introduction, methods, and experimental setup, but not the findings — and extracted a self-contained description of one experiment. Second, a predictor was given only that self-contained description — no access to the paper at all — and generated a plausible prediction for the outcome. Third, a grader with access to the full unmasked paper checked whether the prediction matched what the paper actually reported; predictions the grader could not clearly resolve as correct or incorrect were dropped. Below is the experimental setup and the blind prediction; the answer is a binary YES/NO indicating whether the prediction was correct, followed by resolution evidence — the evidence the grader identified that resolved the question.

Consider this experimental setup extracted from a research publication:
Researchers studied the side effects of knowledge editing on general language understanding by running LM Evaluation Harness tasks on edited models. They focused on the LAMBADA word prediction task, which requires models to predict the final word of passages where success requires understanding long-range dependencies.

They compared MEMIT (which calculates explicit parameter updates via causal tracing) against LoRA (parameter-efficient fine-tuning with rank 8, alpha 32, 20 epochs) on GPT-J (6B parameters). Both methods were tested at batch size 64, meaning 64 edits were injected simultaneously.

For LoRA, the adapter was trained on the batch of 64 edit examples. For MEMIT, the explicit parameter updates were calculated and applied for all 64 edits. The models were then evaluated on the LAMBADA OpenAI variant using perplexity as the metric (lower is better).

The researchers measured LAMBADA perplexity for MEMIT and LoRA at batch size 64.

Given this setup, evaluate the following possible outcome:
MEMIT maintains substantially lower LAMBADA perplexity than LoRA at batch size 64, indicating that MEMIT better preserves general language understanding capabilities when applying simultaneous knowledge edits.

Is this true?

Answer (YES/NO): YES